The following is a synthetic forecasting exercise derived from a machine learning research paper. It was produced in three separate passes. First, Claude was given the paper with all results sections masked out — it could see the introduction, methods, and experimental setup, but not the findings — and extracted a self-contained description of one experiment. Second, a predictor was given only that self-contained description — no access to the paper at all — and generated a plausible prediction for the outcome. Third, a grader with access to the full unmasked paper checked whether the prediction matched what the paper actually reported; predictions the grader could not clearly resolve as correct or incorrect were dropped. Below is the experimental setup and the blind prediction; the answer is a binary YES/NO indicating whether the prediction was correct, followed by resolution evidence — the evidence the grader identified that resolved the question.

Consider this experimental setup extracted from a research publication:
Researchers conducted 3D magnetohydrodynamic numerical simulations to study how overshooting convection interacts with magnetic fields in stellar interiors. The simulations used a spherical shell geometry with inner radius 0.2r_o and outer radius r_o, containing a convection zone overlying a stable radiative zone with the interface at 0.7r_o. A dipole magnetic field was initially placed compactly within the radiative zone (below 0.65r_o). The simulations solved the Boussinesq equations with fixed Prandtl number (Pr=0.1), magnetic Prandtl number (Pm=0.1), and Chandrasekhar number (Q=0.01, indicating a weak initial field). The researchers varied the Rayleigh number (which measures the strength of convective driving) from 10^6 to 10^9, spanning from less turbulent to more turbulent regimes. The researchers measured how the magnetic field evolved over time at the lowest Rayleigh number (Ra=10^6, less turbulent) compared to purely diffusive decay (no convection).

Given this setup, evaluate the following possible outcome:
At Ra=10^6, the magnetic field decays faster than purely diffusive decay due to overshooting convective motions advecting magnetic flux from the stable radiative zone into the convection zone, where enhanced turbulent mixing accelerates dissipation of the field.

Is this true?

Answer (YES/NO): YES